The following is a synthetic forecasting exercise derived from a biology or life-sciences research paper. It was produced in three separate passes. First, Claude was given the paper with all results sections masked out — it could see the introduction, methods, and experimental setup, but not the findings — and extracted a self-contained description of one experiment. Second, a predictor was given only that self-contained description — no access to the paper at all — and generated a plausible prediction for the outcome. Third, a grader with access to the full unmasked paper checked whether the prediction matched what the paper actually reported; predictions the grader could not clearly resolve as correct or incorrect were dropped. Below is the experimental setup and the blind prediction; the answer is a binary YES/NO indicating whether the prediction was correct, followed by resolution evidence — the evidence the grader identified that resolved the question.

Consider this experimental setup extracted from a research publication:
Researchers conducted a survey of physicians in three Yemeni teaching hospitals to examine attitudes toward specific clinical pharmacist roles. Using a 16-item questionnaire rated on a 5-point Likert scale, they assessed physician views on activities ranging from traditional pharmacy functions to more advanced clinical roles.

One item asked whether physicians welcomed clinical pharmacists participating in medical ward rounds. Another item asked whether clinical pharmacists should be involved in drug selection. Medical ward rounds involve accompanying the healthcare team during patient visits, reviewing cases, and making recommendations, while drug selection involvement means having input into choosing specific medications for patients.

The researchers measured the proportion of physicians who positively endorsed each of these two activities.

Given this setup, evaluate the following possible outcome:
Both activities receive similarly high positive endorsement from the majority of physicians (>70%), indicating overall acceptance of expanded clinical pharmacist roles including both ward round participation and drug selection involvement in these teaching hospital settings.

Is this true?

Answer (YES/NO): NO